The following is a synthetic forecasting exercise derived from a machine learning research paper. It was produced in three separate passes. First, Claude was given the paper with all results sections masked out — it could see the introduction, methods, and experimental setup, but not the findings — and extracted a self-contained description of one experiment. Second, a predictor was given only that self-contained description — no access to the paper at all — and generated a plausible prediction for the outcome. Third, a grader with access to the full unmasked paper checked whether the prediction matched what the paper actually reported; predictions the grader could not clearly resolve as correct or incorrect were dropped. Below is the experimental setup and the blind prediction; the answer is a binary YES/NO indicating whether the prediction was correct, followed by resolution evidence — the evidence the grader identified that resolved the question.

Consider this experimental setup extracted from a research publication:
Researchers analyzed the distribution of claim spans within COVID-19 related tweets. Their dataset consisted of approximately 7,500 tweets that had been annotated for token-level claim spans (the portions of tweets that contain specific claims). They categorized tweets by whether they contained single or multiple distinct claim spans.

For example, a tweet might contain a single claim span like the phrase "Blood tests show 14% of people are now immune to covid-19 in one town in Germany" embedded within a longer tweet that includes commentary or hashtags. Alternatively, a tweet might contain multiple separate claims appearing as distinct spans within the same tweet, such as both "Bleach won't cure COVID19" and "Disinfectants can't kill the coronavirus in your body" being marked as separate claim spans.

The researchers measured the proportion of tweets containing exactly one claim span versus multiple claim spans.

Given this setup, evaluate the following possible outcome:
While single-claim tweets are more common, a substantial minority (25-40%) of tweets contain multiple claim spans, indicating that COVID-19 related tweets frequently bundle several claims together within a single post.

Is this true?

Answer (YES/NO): NO